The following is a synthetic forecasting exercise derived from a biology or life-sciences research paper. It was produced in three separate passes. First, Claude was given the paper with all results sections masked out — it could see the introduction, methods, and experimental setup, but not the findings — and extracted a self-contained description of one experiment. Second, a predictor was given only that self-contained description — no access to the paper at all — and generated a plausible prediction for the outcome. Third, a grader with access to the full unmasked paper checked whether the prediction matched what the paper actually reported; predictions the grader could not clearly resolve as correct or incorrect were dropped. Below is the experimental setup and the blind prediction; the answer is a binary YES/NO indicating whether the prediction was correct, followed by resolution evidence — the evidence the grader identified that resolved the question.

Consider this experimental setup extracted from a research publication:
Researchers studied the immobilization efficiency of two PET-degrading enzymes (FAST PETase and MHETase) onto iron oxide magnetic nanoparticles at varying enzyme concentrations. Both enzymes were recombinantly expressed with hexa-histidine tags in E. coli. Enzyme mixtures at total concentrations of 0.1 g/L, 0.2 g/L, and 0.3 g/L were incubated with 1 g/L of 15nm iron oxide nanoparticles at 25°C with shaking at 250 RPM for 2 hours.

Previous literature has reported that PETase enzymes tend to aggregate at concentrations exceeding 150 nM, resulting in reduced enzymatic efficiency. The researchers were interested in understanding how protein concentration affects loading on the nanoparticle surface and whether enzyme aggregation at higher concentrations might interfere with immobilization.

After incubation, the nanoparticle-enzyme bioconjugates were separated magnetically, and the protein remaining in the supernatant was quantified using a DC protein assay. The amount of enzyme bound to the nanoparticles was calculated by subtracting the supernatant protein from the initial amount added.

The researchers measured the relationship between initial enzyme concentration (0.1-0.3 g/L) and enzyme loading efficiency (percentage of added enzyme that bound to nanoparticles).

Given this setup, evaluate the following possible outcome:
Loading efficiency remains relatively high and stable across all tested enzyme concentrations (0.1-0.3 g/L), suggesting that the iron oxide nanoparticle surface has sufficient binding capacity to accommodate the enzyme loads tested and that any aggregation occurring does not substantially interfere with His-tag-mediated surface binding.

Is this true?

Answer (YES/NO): NO